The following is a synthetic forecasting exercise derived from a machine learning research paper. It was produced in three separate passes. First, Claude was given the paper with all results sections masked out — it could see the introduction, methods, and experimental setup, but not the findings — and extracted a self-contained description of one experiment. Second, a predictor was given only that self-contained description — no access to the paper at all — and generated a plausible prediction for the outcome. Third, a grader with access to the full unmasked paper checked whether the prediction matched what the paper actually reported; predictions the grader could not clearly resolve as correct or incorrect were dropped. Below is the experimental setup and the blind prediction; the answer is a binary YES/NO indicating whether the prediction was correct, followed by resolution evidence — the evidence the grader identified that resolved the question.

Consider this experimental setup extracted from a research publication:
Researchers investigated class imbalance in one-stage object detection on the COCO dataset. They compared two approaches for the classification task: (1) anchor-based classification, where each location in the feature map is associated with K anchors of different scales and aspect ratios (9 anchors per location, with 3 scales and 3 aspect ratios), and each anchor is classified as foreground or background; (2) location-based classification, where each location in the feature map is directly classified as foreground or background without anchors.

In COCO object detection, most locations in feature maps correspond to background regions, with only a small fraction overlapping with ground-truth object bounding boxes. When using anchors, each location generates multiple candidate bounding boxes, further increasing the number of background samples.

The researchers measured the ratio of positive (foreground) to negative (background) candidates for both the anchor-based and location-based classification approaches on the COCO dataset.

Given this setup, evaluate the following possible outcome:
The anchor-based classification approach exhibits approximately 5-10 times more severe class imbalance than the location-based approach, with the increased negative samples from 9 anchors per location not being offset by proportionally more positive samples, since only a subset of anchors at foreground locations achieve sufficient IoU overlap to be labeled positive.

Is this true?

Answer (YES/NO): YES